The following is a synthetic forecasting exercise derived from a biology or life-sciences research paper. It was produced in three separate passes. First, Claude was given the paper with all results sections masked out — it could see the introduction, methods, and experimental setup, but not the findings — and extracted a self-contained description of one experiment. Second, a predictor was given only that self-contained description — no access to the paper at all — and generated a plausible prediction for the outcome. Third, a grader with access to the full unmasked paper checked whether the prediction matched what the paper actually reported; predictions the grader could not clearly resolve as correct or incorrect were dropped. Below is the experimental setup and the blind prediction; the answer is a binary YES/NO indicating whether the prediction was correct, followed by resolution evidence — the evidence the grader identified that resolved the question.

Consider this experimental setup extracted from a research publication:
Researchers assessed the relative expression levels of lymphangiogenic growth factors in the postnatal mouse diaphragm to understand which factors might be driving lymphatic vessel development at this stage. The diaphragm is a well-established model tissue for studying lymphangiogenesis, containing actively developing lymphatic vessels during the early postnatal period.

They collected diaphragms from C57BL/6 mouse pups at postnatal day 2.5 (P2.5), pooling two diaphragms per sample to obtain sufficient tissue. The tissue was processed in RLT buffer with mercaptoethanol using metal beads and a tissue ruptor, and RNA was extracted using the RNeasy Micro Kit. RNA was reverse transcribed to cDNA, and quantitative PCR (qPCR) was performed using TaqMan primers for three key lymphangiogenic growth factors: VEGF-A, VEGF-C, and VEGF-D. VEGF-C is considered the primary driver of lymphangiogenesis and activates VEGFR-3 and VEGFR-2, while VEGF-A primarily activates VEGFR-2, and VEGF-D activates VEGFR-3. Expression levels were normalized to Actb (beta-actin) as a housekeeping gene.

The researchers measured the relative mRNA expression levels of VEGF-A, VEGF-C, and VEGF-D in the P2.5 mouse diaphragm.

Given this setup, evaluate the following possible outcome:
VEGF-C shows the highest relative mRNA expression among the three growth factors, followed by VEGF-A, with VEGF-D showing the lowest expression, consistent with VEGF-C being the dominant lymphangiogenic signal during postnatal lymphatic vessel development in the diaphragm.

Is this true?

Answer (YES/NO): NO